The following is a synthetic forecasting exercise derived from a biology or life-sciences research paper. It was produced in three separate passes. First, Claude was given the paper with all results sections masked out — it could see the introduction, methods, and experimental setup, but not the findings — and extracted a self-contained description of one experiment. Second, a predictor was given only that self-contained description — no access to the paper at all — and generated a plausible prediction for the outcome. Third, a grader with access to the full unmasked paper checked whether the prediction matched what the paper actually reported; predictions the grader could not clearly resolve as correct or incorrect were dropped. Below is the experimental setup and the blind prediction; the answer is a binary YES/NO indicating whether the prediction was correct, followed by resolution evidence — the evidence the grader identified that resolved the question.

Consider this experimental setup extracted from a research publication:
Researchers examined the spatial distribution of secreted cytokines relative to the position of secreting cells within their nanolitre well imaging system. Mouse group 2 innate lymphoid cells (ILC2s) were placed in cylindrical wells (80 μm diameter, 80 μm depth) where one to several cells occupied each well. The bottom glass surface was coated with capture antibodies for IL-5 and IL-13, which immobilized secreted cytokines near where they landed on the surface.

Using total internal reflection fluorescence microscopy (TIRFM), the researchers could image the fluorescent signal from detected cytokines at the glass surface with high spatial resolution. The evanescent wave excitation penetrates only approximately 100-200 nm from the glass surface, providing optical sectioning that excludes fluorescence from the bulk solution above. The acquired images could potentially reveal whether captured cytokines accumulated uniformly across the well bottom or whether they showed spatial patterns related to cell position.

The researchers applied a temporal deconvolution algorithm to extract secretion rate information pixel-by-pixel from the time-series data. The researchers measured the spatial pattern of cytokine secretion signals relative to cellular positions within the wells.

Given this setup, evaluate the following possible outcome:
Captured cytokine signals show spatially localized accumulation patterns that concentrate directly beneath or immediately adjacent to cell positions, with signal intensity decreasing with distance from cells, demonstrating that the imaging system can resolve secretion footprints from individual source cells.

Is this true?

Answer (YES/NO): YES